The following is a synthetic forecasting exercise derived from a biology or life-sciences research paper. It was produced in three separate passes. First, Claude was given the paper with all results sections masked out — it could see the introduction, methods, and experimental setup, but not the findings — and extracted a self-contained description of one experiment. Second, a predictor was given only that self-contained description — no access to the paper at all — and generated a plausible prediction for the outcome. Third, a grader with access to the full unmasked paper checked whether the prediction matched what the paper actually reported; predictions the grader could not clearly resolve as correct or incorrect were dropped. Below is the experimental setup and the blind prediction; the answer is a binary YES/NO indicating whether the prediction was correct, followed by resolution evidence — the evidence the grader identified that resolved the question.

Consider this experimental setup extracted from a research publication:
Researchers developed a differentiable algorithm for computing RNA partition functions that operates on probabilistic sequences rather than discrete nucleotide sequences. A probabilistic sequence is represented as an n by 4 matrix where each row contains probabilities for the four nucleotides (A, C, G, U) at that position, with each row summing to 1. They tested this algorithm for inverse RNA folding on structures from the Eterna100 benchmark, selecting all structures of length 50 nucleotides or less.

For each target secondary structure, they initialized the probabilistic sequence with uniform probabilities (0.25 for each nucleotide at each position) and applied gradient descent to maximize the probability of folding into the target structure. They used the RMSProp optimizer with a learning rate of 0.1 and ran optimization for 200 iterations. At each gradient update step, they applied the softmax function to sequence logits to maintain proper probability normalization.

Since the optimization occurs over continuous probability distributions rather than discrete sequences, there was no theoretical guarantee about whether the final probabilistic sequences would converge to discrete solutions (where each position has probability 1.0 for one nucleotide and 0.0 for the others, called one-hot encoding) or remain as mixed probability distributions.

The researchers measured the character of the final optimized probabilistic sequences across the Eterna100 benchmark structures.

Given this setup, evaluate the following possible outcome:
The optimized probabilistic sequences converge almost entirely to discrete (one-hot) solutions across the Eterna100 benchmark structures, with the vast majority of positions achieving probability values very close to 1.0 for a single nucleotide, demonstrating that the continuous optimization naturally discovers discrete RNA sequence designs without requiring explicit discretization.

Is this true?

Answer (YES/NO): YES